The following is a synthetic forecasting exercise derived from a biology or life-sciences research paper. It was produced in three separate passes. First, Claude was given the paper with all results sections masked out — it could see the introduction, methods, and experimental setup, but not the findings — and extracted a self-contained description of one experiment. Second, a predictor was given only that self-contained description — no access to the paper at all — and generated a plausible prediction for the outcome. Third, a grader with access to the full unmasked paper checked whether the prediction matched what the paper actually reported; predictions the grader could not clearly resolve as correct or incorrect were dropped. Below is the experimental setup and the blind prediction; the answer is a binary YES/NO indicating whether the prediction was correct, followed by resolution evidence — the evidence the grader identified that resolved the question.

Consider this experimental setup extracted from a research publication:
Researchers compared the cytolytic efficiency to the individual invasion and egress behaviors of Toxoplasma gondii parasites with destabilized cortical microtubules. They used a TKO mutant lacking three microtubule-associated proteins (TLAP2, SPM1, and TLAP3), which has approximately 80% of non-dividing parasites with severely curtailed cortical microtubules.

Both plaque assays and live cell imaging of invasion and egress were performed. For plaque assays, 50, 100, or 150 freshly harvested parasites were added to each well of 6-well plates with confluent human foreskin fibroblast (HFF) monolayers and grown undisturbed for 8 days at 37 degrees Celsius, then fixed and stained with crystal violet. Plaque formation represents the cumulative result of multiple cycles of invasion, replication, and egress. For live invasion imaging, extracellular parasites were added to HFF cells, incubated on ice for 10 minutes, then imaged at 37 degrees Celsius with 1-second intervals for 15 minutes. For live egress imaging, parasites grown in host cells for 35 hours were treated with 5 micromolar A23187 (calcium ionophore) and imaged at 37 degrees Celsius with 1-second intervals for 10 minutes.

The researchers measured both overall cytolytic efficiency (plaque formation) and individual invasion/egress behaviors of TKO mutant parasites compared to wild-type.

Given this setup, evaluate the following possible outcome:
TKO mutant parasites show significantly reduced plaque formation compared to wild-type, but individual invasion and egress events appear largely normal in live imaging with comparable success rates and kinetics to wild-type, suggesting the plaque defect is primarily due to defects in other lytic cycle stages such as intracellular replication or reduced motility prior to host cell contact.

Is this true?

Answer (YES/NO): YES